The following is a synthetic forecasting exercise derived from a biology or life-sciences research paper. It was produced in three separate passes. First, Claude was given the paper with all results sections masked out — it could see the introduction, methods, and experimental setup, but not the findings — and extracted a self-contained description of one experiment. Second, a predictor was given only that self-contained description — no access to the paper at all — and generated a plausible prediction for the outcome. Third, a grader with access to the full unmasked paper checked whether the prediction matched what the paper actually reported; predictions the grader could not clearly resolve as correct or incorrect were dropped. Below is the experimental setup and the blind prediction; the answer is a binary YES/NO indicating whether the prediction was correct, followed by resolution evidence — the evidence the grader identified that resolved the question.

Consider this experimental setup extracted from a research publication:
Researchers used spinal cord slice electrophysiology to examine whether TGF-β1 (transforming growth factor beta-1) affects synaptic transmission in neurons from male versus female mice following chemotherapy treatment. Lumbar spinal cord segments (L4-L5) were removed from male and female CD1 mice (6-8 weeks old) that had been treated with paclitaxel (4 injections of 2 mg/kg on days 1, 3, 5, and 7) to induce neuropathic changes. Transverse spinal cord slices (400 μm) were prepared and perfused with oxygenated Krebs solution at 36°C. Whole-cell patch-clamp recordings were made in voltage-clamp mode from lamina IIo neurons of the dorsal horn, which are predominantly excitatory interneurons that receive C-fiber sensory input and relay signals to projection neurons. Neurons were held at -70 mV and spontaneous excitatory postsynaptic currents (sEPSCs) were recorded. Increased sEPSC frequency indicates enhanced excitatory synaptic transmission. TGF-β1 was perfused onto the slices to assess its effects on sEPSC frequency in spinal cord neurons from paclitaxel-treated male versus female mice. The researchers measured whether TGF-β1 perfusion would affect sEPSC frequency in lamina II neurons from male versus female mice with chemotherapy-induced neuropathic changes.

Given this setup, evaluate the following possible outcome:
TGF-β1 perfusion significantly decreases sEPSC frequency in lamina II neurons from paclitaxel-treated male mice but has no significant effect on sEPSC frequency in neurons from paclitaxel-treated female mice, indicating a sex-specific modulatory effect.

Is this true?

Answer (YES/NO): YES